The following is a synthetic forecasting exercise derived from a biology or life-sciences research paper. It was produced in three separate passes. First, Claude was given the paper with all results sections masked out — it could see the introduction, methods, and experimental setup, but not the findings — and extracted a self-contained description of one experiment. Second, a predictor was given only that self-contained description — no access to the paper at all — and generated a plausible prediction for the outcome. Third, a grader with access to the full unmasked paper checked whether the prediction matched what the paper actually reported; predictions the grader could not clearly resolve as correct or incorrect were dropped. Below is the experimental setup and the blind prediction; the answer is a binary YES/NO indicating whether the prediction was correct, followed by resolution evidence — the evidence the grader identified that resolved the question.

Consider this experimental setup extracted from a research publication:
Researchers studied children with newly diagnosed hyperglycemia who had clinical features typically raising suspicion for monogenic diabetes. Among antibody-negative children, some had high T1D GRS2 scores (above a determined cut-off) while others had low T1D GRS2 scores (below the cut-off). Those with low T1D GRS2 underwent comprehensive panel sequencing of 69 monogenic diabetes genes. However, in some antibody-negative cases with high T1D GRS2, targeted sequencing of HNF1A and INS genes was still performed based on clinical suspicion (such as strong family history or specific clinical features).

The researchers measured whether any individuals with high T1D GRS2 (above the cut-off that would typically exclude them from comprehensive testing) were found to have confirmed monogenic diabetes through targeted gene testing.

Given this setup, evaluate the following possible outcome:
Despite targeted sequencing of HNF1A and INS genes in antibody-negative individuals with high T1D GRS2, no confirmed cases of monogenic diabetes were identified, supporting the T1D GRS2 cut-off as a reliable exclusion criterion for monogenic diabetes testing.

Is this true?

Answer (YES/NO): NO